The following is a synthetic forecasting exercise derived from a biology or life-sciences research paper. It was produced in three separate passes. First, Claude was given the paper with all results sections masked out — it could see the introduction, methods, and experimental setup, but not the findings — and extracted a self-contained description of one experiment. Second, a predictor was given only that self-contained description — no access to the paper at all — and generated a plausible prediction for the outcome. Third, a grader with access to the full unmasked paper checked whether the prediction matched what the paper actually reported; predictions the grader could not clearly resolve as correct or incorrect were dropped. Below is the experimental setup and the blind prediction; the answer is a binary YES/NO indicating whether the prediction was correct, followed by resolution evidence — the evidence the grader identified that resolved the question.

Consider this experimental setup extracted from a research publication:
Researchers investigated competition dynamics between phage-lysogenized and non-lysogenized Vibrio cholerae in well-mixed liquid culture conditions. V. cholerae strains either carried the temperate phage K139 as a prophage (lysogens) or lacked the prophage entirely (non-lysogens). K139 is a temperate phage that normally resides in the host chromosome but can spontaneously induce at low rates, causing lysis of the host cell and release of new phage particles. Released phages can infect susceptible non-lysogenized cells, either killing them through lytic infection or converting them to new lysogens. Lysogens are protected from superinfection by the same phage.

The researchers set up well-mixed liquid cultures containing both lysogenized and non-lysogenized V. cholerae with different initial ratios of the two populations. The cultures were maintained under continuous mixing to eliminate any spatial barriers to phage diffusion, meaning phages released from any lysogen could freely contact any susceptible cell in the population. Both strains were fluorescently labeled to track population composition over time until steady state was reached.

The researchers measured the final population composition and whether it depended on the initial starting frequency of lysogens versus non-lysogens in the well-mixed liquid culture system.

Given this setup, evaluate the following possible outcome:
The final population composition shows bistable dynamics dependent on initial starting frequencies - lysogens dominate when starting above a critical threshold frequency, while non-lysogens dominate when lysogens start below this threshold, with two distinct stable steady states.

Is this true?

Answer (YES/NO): NO